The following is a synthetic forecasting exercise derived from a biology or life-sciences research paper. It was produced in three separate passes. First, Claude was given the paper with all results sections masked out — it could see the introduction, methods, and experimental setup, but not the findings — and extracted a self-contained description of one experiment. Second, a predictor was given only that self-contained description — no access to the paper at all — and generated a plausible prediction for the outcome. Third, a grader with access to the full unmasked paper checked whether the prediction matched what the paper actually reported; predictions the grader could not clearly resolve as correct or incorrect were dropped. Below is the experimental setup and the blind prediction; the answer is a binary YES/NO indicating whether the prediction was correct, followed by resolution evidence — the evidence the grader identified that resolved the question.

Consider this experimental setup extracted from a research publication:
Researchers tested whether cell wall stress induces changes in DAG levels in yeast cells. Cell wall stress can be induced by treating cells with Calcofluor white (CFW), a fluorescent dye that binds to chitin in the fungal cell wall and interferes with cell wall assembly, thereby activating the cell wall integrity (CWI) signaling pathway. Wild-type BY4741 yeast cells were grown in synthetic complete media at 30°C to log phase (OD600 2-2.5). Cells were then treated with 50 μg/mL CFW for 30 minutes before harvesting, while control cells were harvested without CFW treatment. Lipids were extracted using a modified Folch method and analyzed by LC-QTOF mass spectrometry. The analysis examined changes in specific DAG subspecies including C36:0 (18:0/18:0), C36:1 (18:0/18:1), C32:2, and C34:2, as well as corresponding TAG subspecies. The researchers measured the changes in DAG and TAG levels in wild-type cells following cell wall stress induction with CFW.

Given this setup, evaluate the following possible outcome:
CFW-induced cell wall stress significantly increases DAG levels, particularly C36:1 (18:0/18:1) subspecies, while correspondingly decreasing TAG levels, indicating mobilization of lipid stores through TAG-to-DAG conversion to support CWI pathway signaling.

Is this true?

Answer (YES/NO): NO